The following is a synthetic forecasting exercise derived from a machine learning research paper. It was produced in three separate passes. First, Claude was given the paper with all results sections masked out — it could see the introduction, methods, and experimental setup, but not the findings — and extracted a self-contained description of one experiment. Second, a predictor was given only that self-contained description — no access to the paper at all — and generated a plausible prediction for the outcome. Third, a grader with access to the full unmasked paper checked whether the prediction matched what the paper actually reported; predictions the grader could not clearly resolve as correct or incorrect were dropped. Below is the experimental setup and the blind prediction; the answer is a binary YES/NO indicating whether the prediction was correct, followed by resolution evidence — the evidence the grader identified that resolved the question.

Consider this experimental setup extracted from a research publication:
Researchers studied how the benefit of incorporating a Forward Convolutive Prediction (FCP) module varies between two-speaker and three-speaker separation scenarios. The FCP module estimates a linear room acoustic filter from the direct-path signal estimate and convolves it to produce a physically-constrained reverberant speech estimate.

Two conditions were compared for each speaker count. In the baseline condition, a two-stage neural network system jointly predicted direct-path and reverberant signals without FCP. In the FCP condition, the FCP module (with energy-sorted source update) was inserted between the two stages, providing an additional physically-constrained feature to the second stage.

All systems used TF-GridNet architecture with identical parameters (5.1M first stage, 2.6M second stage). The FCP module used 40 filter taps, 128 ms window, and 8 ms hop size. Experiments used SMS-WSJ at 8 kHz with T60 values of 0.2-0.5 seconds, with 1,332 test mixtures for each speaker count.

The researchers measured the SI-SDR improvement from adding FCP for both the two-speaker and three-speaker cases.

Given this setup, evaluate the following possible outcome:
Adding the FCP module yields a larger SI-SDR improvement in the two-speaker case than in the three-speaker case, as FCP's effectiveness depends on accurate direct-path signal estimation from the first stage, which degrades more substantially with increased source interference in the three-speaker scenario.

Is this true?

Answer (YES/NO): YES